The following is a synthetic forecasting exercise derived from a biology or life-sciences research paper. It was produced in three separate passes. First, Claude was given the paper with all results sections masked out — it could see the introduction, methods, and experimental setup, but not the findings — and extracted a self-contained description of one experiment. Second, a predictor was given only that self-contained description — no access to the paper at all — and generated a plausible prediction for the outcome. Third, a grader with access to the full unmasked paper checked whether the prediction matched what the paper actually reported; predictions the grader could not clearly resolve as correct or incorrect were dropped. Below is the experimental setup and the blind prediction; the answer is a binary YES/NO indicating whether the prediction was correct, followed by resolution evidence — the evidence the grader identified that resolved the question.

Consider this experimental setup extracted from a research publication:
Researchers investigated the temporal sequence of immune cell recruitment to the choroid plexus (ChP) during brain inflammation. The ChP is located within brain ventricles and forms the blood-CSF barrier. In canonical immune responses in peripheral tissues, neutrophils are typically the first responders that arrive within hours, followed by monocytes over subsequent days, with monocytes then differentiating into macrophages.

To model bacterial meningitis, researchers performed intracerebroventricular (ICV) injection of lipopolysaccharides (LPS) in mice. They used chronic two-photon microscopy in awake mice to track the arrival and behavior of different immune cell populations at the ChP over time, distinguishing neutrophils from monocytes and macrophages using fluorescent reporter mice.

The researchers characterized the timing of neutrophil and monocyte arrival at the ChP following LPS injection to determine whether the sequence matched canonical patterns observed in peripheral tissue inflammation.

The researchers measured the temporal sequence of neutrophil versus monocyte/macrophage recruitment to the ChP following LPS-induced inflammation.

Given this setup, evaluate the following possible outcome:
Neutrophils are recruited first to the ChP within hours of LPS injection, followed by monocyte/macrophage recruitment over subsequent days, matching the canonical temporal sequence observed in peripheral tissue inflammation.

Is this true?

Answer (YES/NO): YES